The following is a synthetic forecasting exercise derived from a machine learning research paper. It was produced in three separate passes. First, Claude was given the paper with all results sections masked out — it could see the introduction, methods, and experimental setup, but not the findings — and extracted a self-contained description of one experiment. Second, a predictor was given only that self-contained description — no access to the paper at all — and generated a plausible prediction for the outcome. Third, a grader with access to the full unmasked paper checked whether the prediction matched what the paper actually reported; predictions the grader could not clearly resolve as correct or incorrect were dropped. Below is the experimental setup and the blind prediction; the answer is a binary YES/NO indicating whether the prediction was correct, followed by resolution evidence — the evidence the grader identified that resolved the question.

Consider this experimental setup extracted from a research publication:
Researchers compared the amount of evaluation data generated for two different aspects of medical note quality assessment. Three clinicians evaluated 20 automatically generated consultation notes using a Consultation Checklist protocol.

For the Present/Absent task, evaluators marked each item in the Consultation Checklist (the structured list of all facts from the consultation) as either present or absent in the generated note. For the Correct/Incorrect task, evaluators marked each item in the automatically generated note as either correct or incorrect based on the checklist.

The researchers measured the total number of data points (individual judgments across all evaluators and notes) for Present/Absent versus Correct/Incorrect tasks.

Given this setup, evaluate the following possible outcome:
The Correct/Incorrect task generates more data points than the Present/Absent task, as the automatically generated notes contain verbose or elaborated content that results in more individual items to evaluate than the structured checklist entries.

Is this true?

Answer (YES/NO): NO